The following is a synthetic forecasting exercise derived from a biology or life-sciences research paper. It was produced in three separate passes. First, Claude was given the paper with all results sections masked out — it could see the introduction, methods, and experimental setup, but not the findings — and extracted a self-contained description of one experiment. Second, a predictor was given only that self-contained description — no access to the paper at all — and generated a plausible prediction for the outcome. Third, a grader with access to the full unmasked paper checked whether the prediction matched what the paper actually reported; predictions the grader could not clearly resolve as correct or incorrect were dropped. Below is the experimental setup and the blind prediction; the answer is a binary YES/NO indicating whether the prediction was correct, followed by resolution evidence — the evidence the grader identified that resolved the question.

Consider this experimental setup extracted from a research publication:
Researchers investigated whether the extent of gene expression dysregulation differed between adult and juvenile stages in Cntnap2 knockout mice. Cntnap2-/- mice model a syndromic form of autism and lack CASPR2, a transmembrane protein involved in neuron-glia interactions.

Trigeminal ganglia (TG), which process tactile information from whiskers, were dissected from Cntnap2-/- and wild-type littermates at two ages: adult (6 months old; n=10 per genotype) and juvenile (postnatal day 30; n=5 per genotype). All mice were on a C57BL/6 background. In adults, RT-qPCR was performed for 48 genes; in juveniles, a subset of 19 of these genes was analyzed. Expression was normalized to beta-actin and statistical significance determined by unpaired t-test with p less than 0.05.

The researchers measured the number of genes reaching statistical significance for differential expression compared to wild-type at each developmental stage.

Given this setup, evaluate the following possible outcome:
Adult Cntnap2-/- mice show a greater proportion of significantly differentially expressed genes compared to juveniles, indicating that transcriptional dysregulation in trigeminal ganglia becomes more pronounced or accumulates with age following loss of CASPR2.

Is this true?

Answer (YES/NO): YES